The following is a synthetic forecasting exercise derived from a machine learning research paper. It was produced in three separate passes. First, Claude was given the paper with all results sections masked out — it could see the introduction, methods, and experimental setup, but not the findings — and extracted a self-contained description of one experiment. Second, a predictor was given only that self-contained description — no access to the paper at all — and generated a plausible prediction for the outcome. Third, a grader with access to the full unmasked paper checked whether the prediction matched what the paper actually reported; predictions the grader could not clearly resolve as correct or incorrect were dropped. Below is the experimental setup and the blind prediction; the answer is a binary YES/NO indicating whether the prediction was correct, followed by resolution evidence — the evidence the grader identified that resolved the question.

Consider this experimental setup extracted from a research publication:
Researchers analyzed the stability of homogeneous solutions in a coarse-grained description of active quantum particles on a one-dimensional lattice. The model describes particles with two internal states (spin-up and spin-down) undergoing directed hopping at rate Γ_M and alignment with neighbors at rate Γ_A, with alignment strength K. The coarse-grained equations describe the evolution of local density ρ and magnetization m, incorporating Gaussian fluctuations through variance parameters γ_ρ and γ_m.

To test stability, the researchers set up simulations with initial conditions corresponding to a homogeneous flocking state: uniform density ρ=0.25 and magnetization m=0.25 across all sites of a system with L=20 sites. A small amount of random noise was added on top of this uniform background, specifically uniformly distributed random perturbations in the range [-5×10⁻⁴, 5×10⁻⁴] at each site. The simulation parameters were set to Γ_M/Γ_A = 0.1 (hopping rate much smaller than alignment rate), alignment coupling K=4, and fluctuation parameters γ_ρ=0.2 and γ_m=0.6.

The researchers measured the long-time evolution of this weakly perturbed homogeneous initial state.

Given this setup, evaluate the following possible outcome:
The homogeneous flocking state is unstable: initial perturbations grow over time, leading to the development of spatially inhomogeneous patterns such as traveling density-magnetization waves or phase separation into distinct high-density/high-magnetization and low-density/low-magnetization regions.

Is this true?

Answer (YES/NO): YES